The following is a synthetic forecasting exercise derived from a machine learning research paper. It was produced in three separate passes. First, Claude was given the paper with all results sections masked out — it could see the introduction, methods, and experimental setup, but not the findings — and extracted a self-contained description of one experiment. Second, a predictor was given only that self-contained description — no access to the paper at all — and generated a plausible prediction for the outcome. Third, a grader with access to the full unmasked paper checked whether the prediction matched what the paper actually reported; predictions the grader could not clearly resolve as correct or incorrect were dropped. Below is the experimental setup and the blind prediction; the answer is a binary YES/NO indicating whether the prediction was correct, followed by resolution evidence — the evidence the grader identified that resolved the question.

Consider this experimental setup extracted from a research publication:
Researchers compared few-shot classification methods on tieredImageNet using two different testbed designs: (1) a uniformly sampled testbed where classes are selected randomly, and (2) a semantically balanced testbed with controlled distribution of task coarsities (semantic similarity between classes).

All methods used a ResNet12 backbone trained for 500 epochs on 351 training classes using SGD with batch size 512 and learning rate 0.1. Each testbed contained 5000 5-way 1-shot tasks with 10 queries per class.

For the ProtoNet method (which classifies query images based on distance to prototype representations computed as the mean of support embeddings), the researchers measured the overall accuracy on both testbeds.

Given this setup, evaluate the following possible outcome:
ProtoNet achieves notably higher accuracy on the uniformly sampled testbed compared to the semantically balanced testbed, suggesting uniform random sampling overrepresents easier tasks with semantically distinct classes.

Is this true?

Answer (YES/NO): YES